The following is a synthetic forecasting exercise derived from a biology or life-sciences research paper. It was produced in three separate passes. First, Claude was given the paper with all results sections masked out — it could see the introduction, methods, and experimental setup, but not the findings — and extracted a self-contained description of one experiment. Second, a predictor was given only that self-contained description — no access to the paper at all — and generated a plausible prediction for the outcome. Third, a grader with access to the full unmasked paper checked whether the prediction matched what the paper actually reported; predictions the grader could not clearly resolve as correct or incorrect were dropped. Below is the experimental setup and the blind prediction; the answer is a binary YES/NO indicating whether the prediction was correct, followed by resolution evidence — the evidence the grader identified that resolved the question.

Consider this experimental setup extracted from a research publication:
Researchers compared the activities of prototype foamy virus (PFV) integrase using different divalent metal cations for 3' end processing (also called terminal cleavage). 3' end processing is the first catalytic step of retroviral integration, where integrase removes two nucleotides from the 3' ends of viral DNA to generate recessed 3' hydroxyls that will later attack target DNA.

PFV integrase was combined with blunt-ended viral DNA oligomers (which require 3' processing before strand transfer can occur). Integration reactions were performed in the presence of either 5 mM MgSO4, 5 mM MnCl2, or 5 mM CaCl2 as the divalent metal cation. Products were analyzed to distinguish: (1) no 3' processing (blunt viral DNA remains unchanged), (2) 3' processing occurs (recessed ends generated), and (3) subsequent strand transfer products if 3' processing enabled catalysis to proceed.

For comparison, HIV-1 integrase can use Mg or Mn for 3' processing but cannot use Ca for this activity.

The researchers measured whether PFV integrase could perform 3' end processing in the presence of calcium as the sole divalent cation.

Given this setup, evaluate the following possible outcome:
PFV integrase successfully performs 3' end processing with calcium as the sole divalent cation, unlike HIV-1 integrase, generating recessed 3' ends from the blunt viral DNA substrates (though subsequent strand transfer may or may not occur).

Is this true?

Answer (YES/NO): NO